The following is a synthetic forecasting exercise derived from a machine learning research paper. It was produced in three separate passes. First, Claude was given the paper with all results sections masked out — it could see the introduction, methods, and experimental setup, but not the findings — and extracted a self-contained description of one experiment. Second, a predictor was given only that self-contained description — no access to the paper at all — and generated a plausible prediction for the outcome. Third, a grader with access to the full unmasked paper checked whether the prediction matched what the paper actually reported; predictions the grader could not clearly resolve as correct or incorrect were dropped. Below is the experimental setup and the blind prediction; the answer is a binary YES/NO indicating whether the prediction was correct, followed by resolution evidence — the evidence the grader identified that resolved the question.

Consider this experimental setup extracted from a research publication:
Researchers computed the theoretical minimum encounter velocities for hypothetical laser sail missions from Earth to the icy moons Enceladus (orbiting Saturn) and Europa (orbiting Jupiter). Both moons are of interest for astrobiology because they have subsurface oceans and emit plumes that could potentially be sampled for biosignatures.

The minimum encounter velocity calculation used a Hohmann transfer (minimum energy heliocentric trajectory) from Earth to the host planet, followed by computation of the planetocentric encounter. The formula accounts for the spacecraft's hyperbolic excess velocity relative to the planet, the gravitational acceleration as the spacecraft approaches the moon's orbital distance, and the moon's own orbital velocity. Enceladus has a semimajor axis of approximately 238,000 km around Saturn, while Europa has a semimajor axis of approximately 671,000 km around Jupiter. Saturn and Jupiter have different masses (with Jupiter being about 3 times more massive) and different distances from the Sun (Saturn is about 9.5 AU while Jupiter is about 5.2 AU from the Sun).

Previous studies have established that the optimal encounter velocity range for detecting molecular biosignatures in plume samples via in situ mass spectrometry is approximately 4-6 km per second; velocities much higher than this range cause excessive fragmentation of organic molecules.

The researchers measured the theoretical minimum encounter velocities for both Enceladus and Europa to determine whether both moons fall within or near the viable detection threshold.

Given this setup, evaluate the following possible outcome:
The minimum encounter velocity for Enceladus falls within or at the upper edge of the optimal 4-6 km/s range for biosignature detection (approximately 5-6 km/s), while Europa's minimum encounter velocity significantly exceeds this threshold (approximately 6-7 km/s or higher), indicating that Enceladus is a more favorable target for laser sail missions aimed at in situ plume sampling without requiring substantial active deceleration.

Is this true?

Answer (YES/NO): NO